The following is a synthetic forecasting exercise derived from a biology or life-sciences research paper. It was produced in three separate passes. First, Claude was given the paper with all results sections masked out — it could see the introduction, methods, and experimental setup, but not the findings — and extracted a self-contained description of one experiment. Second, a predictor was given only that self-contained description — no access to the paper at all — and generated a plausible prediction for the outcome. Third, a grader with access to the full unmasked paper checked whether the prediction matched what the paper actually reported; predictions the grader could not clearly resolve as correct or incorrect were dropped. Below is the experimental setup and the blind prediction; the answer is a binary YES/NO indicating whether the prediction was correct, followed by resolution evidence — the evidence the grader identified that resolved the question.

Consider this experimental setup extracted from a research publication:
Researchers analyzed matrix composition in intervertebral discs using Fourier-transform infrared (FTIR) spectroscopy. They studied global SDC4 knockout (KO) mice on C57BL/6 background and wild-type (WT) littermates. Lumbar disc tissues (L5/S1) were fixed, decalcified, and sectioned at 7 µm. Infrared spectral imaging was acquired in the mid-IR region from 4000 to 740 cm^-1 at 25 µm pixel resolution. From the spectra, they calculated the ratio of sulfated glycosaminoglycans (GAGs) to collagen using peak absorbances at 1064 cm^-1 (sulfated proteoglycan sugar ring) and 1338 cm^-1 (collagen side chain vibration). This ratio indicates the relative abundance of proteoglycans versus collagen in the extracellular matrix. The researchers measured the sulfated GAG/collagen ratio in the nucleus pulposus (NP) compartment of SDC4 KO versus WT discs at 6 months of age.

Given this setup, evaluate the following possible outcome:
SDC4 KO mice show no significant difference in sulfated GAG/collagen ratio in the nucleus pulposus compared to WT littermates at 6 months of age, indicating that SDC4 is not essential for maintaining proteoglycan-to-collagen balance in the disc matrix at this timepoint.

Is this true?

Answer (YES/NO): NO